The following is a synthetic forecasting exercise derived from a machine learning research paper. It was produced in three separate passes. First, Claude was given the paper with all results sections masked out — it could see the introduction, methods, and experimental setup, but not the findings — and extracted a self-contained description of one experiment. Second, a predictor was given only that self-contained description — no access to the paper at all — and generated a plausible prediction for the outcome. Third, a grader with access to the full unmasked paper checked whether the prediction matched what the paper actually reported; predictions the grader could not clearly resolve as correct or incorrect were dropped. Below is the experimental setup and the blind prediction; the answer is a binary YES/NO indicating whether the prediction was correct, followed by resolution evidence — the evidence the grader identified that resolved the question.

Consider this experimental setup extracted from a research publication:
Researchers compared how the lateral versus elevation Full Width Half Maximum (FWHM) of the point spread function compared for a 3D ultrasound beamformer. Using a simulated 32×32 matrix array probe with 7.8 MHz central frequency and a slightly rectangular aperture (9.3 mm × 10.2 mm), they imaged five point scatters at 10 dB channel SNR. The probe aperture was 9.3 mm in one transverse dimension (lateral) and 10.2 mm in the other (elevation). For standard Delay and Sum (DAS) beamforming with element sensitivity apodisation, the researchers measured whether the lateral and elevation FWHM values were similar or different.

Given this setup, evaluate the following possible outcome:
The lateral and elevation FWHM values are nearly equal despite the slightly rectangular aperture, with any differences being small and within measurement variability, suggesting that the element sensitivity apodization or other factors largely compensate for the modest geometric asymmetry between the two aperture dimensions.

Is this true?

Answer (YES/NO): NO